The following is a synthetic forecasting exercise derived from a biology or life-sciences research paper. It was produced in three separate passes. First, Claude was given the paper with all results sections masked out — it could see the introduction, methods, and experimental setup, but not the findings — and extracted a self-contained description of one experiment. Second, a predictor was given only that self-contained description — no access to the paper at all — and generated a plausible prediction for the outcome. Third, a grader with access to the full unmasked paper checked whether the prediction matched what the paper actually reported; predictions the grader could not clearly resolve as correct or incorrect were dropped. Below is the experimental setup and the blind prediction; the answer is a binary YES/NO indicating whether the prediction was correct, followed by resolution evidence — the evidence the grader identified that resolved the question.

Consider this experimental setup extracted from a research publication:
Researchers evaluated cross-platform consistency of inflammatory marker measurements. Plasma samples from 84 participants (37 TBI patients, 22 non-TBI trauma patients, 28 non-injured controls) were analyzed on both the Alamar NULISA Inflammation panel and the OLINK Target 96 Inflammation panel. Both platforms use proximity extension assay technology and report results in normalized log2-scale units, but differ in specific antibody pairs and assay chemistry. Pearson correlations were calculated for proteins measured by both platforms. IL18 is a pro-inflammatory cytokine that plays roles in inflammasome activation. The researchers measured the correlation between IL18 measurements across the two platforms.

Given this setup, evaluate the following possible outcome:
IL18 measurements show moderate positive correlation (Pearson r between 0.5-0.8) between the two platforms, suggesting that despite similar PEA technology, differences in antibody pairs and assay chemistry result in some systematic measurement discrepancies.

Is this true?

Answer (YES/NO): NO